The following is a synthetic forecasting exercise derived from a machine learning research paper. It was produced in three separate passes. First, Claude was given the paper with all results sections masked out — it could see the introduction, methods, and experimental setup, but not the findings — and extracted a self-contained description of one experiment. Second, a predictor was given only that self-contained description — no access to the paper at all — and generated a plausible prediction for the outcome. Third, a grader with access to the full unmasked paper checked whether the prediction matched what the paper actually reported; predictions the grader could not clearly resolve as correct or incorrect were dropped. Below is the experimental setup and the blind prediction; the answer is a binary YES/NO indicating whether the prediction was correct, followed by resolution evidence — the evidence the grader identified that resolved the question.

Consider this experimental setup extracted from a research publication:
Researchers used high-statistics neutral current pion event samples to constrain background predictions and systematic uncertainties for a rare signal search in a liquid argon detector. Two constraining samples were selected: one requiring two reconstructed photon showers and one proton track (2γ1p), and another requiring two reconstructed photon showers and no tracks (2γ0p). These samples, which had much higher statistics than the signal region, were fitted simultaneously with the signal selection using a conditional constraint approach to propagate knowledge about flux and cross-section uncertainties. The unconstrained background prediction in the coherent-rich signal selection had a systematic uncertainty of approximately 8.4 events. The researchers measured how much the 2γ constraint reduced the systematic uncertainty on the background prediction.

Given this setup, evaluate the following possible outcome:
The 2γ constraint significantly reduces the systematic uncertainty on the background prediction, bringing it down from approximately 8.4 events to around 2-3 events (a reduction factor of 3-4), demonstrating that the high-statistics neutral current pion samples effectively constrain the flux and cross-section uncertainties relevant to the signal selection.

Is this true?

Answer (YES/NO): NO